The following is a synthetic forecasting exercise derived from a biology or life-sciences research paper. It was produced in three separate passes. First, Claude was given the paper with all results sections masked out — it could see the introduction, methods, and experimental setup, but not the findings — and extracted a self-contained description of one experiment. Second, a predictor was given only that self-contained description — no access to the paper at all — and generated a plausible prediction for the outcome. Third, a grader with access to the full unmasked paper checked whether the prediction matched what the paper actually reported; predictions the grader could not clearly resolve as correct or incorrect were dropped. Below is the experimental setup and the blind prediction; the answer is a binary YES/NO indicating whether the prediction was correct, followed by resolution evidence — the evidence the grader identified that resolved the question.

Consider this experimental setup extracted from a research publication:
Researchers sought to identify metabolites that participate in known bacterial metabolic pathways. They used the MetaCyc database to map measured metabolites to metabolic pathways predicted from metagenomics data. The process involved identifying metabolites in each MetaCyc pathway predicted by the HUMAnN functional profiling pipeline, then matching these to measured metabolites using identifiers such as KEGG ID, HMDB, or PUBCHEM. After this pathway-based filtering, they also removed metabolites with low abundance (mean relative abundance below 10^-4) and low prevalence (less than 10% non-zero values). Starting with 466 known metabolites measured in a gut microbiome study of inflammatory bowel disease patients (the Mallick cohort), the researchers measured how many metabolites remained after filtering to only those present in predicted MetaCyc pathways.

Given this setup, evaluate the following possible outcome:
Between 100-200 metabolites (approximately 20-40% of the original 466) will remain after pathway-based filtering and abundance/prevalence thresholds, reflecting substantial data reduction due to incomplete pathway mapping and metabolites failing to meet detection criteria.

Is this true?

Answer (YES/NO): NO